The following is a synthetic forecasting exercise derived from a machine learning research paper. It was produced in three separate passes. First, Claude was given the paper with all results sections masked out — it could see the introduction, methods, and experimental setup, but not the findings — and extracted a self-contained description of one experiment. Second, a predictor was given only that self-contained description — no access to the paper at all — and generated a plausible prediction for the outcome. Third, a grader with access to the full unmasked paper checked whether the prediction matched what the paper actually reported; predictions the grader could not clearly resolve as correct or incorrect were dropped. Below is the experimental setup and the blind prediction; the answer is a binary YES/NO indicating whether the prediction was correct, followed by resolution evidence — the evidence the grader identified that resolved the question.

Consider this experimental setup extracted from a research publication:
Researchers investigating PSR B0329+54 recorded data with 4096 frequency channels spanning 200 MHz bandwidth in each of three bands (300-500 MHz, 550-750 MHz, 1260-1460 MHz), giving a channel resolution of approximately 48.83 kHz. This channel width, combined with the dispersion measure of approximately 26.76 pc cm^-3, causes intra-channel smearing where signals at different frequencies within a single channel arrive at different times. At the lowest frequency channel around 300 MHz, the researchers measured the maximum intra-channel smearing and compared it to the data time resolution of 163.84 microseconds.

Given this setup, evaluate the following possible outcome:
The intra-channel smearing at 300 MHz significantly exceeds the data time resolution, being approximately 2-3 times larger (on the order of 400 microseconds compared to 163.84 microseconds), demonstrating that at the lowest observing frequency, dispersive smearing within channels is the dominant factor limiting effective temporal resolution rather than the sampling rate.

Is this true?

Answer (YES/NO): YES